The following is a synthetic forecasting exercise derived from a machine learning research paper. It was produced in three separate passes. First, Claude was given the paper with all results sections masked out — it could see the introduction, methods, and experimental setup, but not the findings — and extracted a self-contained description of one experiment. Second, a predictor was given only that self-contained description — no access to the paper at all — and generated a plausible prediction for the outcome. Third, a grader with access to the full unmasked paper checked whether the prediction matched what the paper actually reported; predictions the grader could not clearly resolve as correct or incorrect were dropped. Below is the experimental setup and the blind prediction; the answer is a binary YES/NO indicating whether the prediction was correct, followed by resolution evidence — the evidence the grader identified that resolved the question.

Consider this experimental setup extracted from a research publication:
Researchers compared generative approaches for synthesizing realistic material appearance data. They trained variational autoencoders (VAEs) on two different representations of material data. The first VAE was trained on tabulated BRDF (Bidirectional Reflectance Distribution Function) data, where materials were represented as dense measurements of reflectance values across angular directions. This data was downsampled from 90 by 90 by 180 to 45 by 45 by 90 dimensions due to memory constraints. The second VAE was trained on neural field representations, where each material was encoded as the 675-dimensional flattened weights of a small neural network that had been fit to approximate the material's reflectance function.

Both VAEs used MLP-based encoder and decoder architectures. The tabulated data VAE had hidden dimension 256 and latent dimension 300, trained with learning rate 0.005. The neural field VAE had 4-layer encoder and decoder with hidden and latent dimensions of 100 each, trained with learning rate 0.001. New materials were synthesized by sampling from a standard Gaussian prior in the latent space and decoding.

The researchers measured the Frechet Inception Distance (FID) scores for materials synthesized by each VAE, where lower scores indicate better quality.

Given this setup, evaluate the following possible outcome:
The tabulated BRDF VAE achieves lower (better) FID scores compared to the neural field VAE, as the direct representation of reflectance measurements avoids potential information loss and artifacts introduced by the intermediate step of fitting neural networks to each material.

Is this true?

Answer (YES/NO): YES